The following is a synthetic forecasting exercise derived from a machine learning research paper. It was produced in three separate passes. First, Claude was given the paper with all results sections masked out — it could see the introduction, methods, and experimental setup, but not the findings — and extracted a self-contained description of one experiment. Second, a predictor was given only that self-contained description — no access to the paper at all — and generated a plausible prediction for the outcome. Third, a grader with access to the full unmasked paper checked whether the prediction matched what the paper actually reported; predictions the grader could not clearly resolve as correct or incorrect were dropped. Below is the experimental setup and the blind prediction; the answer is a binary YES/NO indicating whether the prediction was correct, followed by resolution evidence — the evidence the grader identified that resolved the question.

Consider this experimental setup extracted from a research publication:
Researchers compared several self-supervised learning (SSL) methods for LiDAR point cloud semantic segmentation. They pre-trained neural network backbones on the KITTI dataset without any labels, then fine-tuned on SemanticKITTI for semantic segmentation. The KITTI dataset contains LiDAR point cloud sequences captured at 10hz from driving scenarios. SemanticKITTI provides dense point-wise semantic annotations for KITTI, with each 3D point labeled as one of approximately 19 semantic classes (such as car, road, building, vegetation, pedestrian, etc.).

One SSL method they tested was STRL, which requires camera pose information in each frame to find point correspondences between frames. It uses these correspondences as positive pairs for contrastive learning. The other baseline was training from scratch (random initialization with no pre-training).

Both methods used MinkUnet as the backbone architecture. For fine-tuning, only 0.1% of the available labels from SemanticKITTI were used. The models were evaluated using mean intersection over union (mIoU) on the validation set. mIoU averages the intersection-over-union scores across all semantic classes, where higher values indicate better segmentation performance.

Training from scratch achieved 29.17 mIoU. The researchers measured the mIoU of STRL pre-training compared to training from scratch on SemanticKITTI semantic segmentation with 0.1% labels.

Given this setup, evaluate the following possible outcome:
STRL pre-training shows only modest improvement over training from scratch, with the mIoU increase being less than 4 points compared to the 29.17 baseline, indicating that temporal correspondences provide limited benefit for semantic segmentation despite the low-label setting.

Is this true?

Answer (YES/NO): NO